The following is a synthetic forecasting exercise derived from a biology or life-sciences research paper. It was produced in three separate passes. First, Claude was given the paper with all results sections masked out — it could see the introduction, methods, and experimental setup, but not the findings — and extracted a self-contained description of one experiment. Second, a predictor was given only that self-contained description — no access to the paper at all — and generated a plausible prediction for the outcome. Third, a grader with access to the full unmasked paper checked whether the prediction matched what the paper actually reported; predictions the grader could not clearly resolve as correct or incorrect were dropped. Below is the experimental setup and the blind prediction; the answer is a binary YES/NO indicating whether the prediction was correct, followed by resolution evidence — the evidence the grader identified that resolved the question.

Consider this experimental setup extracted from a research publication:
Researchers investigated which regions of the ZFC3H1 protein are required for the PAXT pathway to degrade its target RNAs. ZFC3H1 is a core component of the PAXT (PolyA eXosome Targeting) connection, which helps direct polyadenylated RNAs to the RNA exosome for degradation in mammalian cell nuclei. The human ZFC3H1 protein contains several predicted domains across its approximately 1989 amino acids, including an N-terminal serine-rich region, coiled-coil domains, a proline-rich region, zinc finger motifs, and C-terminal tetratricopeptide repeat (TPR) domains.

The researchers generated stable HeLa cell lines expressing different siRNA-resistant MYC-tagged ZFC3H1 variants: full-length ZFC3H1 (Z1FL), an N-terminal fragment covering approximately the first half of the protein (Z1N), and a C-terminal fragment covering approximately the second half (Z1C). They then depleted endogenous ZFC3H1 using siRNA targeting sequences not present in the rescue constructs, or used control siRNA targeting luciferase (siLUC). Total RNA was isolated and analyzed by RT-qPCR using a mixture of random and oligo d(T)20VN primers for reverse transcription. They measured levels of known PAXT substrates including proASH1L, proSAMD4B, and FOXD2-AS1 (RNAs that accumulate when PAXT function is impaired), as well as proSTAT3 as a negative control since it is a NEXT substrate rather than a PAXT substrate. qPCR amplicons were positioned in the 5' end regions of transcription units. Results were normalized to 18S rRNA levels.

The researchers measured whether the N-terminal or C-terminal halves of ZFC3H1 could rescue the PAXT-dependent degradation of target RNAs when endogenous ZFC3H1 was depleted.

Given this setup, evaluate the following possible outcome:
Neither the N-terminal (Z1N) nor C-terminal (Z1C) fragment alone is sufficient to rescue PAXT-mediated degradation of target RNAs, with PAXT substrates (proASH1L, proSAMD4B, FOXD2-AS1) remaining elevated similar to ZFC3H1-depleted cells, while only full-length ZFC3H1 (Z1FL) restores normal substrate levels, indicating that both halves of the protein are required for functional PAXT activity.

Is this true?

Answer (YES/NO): NO